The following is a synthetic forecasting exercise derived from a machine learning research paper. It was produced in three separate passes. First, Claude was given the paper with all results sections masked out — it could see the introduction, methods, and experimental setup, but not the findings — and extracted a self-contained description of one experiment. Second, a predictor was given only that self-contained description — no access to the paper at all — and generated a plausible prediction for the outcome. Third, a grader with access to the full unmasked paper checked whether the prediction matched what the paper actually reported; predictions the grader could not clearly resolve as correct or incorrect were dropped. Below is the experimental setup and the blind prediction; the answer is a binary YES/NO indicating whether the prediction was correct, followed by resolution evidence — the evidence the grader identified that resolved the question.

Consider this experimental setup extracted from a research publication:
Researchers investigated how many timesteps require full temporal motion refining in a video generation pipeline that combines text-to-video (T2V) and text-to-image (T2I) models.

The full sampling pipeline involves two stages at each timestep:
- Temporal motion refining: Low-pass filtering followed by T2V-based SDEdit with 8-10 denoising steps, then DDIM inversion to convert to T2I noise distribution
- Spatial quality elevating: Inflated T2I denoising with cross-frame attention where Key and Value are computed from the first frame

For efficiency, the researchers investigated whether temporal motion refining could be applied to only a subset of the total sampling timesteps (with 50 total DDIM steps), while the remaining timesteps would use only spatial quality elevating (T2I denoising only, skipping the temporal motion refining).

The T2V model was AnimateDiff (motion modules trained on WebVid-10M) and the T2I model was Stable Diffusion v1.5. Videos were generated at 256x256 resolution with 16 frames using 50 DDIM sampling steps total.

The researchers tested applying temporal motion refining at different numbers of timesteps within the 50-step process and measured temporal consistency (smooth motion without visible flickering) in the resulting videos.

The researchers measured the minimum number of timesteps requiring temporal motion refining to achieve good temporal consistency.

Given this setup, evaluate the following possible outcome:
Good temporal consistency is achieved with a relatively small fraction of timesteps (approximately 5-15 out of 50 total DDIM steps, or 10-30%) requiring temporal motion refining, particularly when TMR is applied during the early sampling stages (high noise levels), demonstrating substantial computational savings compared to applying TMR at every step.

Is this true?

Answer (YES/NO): NO